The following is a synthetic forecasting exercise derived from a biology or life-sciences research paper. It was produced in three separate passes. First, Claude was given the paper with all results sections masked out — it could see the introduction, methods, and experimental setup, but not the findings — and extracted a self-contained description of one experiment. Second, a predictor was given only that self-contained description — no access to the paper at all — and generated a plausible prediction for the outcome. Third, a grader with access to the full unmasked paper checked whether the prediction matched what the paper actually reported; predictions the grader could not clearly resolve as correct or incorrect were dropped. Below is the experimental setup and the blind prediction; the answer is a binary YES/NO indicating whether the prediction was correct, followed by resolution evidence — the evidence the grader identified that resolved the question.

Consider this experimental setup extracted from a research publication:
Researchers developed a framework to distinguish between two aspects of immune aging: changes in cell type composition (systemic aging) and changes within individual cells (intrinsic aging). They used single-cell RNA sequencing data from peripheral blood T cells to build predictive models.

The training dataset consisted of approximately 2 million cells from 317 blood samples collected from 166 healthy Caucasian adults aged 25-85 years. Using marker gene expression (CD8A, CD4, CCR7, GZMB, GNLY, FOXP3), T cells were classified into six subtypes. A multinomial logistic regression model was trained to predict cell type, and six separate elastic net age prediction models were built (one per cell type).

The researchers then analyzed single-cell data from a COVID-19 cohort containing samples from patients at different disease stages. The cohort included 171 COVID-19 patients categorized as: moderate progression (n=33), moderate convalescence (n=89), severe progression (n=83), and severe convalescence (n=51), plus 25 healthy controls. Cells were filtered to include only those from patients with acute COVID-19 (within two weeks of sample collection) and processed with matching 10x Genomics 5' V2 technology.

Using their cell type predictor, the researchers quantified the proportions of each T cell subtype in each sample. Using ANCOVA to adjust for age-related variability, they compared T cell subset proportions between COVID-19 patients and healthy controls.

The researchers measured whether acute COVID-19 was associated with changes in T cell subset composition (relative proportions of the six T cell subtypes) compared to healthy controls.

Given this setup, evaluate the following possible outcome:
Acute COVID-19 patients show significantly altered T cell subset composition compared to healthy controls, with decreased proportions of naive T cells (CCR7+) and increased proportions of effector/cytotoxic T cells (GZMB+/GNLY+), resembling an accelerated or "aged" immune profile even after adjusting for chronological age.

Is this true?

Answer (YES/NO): NO